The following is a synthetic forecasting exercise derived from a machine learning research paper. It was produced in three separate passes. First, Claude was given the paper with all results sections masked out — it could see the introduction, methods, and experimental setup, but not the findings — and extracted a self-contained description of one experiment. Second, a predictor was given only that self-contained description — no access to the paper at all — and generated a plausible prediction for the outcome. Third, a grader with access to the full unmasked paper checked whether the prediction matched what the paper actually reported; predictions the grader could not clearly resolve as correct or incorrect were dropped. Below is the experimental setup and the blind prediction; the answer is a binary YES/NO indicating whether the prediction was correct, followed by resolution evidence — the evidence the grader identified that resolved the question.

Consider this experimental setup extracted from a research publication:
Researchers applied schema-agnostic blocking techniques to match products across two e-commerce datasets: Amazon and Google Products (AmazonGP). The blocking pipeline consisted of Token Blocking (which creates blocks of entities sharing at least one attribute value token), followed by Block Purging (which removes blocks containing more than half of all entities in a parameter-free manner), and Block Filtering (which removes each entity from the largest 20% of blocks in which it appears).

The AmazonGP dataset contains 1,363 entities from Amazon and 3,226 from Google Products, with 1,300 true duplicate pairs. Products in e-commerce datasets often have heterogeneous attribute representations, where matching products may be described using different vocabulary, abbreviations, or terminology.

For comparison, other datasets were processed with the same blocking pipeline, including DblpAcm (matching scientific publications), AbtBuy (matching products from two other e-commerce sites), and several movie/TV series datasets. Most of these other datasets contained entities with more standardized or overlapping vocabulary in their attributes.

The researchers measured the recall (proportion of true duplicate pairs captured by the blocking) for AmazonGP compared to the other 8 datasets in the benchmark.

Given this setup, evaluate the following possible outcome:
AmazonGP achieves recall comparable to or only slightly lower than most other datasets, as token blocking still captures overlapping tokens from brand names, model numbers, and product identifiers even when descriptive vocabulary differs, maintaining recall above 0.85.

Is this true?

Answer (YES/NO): NO